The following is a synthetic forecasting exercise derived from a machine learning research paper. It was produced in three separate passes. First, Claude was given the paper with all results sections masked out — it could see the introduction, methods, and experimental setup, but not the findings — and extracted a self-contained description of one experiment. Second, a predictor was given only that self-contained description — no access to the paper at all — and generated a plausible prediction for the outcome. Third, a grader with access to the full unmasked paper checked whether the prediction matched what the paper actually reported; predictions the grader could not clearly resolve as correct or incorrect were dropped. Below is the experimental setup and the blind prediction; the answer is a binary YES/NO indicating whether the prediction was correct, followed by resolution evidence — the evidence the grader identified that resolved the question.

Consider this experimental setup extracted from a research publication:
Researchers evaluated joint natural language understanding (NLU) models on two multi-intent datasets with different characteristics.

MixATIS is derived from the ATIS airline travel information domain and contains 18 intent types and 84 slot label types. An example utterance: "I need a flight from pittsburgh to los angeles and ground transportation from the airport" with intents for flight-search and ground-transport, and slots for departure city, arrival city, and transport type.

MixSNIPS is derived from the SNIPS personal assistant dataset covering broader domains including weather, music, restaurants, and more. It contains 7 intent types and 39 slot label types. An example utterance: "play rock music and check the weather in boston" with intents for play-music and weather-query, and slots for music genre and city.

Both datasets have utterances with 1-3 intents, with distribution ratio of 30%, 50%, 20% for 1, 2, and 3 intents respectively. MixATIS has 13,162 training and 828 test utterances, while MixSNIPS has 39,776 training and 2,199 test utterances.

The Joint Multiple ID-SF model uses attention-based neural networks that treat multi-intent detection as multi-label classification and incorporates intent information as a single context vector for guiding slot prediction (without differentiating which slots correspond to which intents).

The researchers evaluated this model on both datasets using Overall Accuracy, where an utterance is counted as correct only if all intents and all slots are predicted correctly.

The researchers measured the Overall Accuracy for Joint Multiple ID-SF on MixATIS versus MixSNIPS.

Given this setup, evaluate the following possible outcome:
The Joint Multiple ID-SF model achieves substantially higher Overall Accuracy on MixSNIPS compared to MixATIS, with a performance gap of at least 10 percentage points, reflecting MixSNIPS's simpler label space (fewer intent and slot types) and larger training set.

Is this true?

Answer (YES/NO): YES